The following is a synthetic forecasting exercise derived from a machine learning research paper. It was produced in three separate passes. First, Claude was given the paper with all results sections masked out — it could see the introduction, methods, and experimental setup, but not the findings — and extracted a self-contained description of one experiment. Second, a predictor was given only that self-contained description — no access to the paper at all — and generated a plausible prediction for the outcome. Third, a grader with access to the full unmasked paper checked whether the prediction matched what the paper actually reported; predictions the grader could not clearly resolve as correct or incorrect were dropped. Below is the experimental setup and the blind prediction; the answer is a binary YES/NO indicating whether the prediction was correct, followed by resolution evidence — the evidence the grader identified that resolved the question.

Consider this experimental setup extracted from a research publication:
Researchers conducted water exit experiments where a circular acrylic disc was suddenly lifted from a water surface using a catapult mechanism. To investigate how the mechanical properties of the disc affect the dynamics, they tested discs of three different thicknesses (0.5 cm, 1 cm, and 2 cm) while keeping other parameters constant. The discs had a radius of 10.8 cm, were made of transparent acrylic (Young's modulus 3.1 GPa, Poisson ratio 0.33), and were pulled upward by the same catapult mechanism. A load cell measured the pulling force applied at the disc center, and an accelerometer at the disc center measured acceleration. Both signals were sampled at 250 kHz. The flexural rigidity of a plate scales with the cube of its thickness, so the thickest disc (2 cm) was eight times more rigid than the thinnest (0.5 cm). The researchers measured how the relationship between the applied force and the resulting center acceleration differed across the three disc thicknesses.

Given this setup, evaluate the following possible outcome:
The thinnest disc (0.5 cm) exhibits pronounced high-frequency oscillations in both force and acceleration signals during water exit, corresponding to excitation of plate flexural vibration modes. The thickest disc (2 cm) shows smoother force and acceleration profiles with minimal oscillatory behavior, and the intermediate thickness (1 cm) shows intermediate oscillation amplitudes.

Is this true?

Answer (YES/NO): NO